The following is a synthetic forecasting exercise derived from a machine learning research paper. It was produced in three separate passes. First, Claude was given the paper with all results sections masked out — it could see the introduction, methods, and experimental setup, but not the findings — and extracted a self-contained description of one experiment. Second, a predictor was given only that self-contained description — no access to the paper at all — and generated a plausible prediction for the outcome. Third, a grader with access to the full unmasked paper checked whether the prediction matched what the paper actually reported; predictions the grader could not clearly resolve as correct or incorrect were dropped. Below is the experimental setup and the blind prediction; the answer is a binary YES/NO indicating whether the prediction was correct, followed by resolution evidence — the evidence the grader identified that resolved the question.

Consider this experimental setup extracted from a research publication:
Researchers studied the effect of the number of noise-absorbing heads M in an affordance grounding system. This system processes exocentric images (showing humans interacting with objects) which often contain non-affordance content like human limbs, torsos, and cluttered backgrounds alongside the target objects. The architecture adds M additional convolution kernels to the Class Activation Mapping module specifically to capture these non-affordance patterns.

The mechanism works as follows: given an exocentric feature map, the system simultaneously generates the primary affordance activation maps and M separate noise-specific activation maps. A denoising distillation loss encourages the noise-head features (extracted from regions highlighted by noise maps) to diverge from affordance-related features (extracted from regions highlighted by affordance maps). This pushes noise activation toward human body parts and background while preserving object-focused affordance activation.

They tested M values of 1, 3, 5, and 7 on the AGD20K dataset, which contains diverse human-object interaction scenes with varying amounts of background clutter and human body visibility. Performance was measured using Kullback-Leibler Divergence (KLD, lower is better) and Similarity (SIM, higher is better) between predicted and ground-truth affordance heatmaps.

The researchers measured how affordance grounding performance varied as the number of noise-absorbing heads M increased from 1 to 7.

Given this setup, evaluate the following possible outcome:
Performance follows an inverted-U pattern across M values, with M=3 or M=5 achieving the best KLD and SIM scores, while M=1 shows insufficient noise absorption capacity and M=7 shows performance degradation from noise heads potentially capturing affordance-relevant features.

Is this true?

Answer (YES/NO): NO